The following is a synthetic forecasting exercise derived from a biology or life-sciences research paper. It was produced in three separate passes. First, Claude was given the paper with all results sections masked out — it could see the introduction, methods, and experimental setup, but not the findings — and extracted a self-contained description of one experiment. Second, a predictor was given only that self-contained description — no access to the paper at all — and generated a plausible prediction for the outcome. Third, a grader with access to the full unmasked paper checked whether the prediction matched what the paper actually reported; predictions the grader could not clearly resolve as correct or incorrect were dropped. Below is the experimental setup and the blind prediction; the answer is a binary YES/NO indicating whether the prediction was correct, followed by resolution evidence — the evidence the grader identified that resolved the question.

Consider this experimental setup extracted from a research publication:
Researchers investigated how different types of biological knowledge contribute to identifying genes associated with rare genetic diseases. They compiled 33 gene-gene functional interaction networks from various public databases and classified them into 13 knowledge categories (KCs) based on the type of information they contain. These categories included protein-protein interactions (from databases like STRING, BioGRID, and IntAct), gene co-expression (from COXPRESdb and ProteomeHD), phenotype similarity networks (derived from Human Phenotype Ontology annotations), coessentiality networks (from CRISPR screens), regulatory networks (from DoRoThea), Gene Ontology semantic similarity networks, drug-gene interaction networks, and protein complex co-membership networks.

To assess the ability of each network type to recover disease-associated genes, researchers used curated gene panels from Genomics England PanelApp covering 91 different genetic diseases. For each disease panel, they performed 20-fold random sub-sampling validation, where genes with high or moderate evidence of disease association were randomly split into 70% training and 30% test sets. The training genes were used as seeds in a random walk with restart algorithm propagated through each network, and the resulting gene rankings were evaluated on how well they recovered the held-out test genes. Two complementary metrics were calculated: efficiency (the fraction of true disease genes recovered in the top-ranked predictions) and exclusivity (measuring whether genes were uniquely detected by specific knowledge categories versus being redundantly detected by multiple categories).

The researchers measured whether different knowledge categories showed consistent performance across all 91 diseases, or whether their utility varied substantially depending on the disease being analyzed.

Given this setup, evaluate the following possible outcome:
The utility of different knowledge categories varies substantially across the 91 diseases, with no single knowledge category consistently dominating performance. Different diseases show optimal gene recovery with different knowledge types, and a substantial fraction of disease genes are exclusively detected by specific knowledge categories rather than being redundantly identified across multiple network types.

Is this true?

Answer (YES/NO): YES